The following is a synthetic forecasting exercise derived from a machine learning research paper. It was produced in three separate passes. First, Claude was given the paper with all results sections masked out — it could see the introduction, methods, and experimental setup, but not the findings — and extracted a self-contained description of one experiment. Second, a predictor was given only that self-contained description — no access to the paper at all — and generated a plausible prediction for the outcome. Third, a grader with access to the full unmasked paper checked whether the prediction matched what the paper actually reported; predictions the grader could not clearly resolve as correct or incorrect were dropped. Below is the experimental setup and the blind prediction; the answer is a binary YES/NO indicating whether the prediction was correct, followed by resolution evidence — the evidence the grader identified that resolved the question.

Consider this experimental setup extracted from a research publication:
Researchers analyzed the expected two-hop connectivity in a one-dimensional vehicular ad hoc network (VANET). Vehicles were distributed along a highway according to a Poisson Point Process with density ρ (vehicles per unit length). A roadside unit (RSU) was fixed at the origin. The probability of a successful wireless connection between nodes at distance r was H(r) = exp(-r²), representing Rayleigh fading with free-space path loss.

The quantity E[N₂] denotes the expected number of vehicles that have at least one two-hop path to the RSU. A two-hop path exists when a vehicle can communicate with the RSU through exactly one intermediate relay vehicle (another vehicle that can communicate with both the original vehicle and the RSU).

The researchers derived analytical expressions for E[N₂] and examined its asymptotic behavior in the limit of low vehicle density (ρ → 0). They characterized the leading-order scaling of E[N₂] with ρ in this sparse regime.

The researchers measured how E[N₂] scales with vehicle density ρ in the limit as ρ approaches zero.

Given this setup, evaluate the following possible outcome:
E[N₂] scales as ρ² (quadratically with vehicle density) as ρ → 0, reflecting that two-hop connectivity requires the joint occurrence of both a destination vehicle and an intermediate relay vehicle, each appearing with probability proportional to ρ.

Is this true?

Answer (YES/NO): YES